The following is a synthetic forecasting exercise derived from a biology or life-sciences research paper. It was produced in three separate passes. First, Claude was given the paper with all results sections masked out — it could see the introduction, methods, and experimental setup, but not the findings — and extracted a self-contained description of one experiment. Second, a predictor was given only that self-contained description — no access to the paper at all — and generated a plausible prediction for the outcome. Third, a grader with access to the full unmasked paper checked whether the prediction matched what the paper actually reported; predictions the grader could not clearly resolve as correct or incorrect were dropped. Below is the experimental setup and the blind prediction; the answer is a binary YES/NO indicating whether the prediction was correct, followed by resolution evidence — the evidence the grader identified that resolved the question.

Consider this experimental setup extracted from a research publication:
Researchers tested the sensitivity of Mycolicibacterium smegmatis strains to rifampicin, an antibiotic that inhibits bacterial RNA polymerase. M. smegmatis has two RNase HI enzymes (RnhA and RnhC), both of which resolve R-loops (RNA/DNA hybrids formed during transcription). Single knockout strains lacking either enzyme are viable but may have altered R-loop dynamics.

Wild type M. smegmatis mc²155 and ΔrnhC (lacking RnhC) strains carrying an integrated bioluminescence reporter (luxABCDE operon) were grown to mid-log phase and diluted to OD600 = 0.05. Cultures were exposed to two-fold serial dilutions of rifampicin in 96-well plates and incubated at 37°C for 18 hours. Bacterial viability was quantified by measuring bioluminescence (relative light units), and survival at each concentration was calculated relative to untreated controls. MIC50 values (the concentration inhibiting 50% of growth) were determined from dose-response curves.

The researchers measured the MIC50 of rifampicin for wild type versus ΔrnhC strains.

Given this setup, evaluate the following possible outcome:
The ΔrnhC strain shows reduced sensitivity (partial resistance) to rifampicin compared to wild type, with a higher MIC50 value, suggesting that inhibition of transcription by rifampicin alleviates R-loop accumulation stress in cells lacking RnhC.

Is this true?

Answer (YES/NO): NO